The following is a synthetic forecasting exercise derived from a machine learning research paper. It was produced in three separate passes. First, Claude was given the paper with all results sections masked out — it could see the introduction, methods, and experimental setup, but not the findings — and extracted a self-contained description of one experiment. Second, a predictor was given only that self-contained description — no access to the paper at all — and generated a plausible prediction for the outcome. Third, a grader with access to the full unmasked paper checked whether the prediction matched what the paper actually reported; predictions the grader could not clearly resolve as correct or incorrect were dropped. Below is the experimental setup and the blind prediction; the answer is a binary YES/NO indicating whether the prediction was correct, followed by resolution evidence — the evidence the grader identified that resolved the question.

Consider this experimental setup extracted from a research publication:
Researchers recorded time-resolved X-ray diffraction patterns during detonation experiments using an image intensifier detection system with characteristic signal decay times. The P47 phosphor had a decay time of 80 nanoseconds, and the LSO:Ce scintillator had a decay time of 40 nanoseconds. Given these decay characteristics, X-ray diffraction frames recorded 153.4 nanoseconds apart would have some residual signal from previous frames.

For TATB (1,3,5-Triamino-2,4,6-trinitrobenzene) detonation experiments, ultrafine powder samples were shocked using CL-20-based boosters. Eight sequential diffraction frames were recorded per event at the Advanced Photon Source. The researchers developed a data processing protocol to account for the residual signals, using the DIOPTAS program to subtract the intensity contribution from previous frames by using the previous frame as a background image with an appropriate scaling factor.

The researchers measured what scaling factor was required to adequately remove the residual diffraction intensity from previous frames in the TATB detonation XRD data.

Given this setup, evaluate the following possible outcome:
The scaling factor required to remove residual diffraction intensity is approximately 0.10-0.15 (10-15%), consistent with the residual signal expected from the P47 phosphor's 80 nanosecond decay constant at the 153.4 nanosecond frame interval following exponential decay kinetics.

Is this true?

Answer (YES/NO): NO